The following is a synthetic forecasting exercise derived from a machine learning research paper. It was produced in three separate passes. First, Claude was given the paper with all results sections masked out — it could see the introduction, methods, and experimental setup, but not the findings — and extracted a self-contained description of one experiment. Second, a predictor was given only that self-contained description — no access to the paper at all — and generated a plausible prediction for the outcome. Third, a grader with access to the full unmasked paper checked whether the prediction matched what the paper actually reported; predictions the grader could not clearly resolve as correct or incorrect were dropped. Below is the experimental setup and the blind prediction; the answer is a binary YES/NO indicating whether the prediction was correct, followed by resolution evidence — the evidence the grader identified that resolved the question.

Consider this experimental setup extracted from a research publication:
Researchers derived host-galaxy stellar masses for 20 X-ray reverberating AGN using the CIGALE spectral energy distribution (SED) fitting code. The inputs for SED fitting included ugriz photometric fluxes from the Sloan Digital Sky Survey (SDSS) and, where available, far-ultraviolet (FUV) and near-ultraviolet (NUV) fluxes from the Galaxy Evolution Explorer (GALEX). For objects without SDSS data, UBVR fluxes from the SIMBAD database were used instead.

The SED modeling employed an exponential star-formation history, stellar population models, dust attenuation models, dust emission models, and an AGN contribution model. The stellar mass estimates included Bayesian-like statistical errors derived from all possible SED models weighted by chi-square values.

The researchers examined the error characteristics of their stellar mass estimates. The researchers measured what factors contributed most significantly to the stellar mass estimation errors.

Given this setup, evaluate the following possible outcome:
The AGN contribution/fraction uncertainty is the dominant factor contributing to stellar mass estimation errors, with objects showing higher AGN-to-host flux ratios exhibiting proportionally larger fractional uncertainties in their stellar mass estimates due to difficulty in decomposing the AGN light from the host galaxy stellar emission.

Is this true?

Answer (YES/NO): NO